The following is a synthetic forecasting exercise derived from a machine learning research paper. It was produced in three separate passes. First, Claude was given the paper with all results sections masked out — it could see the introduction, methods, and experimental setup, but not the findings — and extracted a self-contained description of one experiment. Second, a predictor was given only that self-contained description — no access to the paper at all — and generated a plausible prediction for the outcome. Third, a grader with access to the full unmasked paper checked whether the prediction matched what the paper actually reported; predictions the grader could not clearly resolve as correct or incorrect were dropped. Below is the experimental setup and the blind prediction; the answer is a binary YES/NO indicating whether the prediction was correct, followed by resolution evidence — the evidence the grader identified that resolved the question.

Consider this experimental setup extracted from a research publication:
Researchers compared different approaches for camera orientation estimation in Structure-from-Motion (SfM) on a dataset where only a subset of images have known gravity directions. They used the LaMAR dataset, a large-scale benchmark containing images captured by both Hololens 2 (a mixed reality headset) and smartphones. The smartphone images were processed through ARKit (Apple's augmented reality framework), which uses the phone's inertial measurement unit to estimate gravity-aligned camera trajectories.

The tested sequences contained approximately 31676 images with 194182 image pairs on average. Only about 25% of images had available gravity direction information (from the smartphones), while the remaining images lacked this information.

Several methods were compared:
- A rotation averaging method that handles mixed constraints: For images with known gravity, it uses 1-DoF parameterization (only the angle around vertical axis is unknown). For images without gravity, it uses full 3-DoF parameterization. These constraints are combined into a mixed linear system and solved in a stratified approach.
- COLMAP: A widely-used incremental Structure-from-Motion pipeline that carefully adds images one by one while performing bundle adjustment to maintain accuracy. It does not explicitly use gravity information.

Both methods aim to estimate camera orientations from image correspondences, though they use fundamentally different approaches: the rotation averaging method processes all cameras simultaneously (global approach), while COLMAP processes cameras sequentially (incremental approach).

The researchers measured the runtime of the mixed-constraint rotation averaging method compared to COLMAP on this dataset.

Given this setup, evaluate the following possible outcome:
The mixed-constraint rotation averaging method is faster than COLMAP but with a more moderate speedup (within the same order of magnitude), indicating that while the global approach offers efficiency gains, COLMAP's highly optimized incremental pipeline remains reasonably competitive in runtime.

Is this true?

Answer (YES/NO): NO